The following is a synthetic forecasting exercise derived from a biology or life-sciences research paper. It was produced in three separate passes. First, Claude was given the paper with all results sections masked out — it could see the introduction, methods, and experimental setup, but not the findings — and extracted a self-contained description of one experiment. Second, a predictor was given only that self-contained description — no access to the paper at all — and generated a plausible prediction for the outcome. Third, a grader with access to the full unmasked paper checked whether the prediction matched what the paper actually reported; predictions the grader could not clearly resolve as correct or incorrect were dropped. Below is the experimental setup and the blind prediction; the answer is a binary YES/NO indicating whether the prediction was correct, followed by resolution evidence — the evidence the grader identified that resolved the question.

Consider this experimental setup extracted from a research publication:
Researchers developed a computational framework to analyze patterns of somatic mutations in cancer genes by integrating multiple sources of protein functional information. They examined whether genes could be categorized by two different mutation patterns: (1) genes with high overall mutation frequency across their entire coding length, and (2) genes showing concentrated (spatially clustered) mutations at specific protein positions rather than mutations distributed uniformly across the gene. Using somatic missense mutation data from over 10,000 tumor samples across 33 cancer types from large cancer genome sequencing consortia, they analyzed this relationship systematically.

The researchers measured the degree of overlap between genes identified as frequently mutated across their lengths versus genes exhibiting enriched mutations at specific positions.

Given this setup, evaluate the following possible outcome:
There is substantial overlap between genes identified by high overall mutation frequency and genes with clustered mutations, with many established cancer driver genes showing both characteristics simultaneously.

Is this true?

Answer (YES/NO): NO